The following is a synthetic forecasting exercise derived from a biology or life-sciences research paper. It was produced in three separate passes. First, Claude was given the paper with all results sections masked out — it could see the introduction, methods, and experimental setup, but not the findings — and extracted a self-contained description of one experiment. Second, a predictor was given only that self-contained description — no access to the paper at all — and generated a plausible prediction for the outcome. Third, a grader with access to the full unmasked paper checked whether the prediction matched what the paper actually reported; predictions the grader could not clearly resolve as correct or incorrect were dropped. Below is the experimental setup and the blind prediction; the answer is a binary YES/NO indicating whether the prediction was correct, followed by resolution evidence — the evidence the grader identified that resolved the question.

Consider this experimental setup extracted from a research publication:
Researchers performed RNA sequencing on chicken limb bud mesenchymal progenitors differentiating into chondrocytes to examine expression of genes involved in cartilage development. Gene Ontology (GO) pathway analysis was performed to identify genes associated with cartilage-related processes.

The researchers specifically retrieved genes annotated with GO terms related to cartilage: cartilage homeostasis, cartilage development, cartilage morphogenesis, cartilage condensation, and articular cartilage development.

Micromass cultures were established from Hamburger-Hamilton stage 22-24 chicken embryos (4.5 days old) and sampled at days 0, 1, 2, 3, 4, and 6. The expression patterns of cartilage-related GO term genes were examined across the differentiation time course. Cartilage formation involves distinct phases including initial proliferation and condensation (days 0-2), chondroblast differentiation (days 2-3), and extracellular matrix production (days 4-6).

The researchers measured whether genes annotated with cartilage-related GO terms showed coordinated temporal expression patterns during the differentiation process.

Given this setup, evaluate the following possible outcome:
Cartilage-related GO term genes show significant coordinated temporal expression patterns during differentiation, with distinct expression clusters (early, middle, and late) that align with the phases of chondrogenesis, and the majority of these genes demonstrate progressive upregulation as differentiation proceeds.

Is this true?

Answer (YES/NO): NO